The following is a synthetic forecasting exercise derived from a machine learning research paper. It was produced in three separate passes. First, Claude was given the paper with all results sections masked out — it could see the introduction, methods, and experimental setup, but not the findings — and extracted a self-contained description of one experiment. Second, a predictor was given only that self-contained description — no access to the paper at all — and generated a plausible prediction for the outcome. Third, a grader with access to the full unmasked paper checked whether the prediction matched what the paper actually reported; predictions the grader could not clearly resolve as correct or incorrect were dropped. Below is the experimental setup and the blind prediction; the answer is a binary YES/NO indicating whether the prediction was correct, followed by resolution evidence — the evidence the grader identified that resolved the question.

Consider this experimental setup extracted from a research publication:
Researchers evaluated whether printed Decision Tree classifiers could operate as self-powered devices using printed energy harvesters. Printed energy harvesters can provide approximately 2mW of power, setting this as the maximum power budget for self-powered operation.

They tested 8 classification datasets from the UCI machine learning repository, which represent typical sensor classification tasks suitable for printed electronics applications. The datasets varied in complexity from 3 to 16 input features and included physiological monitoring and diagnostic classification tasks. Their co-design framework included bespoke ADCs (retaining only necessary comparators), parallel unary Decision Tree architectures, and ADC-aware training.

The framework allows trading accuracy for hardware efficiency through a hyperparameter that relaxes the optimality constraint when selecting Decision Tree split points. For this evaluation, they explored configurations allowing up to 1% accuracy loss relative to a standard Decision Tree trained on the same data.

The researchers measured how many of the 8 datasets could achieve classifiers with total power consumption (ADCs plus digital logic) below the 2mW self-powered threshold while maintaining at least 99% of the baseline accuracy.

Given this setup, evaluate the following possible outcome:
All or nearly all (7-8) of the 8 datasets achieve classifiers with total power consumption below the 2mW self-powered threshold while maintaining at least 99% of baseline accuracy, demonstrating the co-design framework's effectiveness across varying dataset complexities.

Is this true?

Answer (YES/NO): YES